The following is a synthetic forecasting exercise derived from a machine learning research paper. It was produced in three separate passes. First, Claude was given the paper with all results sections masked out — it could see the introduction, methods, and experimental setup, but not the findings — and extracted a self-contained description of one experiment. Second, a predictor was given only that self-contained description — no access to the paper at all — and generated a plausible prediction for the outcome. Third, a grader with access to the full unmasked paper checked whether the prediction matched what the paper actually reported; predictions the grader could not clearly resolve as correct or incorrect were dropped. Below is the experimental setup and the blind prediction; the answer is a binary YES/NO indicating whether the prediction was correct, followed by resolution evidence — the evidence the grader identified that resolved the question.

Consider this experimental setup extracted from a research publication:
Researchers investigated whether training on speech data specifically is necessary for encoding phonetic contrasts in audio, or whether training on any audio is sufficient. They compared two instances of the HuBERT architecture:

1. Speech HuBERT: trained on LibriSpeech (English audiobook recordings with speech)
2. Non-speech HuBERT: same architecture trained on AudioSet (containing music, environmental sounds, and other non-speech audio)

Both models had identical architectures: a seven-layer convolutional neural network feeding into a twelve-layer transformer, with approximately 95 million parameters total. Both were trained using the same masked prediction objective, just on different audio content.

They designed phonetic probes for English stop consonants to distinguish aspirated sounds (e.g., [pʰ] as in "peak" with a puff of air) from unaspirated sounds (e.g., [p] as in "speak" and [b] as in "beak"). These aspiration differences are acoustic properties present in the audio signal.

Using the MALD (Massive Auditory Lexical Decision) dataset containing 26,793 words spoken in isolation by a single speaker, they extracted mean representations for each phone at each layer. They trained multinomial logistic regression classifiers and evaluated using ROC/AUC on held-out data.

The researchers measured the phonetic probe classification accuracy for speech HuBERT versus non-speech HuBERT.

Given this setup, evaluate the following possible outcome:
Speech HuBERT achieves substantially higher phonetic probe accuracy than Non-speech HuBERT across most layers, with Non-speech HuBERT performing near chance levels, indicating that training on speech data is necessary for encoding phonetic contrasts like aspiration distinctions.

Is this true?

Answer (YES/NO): NO